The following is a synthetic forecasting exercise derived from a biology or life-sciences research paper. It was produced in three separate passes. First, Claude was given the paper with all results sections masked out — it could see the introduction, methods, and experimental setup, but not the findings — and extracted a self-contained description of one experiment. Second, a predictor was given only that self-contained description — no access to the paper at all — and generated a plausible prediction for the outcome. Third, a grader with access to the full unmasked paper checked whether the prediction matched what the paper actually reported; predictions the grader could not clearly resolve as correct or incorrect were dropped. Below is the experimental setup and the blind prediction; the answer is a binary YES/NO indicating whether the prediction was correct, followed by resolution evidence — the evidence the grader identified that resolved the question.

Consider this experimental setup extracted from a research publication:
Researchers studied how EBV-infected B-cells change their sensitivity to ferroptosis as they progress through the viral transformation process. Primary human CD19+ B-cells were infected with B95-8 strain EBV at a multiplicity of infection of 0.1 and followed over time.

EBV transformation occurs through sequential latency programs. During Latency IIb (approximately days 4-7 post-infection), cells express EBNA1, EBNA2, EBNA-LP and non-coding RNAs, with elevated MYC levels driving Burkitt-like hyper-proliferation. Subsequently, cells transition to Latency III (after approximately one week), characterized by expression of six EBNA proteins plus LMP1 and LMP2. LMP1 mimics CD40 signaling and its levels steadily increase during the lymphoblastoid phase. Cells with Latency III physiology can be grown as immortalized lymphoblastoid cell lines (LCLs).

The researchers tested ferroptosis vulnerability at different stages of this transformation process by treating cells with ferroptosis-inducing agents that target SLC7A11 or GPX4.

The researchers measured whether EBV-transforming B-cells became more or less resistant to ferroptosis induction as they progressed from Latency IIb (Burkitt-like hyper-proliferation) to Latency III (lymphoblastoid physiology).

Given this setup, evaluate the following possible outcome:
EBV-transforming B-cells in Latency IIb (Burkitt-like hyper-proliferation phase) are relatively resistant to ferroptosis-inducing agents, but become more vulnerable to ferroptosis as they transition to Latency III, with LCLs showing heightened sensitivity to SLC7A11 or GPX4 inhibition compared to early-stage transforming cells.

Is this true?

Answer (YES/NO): NO